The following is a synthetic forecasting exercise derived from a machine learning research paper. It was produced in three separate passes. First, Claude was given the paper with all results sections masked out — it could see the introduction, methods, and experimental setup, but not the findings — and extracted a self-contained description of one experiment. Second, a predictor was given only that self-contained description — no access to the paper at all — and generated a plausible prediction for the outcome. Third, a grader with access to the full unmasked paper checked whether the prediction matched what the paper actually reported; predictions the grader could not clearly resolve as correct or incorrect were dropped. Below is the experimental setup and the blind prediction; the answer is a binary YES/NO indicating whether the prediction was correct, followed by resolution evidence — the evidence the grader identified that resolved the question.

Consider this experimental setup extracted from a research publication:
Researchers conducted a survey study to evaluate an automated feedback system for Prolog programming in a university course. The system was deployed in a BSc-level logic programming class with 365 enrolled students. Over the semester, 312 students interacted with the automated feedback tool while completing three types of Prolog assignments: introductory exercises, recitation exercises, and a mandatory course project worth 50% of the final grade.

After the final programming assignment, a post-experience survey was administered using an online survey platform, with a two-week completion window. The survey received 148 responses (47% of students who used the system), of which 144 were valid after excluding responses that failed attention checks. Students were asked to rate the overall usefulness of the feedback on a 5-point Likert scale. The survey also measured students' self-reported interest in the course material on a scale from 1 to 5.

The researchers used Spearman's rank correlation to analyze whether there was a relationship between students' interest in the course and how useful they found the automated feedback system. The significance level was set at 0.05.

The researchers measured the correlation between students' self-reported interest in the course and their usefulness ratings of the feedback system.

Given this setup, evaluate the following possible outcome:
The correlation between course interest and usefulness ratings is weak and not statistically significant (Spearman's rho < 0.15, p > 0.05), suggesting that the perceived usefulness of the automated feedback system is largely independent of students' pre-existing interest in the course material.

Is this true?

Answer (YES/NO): YES